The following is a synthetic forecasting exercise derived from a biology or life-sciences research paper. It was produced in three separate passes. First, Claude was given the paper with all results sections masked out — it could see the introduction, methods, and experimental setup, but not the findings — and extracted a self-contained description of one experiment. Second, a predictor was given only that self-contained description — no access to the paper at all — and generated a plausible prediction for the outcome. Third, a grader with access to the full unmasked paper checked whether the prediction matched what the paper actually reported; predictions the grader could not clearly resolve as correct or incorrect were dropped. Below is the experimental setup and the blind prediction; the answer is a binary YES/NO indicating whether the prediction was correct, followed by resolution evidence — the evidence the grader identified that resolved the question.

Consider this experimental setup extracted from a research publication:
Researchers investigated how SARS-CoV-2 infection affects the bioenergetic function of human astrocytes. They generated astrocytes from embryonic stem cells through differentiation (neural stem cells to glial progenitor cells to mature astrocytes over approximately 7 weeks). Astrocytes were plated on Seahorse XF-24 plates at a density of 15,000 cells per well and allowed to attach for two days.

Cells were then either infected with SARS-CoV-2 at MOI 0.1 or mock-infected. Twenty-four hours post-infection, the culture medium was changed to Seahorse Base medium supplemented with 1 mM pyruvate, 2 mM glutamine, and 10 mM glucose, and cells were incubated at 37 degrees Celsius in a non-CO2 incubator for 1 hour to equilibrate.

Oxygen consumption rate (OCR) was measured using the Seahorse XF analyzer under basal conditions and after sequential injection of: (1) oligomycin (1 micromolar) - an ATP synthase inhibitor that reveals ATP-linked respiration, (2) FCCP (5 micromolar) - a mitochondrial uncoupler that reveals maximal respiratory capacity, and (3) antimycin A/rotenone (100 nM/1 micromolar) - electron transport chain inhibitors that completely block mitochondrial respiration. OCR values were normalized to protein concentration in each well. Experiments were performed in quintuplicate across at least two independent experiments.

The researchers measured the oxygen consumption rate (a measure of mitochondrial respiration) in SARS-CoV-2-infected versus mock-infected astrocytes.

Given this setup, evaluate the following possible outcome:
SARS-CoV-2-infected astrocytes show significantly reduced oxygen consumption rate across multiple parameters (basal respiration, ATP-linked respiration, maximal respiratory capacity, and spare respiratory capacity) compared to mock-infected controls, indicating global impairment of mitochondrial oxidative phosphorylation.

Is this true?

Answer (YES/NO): NO